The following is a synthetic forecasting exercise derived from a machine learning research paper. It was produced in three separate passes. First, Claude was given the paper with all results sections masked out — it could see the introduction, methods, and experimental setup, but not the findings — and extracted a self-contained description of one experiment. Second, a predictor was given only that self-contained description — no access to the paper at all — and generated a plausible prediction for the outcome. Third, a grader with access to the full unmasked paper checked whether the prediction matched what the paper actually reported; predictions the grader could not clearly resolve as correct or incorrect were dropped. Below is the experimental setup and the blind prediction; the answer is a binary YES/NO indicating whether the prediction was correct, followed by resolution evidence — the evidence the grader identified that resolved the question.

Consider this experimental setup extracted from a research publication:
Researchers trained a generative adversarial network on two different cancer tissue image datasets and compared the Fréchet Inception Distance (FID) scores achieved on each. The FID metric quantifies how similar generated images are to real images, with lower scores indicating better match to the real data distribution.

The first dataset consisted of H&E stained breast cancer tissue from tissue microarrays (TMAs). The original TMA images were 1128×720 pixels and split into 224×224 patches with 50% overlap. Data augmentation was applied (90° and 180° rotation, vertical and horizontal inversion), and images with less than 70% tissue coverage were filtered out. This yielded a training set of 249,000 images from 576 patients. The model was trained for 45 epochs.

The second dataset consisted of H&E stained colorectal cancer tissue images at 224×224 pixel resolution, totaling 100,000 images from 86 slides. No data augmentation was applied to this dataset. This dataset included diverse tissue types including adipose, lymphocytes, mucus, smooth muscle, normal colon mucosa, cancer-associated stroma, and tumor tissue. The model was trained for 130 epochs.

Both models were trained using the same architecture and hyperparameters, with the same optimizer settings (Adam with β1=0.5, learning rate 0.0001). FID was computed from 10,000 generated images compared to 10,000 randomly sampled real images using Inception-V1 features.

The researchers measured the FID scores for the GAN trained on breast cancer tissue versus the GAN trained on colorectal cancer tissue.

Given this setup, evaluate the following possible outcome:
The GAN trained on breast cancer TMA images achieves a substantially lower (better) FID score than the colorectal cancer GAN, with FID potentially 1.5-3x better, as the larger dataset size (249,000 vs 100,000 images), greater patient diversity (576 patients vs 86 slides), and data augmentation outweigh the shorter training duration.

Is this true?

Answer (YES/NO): YES